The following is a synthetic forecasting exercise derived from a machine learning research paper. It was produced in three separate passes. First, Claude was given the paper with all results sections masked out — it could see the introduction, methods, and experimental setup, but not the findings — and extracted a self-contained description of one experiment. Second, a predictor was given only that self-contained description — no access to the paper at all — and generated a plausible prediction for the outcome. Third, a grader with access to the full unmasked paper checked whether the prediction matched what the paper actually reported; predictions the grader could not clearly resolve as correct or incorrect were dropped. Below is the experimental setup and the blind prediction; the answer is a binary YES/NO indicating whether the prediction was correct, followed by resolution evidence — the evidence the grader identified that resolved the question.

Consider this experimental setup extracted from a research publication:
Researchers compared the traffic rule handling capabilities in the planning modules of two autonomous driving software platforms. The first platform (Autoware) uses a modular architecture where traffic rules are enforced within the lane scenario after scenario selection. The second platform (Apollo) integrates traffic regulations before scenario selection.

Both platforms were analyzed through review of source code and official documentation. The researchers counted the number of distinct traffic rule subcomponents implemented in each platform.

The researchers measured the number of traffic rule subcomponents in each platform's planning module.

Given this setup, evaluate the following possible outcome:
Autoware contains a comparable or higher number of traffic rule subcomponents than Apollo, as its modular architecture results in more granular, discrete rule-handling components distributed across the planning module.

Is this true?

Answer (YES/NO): YES